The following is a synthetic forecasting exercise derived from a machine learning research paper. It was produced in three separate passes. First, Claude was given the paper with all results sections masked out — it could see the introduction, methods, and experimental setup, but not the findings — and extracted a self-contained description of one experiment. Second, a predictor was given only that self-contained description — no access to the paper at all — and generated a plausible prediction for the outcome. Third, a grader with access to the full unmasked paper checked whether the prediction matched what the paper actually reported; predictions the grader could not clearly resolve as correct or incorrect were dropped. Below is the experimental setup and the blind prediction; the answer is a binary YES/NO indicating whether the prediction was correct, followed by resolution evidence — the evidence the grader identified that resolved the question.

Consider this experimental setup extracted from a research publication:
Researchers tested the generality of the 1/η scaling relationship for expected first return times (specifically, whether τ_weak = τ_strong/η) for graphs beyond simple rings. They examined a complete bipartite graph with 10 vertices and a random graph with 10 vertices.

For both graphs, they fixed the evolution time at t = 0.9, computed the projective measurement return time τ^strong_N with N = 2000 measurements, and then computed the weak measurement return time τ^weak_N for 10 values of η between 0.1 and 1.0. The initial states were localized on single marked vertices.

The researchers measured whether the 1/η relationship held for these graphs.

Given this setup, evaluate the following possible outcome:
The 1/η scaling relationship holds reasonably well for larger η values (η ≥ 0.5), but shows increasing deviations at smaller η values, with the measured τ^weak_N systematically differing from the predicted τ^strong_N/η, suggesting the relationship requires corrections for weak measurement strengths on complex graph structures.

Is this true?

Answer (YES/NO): NO